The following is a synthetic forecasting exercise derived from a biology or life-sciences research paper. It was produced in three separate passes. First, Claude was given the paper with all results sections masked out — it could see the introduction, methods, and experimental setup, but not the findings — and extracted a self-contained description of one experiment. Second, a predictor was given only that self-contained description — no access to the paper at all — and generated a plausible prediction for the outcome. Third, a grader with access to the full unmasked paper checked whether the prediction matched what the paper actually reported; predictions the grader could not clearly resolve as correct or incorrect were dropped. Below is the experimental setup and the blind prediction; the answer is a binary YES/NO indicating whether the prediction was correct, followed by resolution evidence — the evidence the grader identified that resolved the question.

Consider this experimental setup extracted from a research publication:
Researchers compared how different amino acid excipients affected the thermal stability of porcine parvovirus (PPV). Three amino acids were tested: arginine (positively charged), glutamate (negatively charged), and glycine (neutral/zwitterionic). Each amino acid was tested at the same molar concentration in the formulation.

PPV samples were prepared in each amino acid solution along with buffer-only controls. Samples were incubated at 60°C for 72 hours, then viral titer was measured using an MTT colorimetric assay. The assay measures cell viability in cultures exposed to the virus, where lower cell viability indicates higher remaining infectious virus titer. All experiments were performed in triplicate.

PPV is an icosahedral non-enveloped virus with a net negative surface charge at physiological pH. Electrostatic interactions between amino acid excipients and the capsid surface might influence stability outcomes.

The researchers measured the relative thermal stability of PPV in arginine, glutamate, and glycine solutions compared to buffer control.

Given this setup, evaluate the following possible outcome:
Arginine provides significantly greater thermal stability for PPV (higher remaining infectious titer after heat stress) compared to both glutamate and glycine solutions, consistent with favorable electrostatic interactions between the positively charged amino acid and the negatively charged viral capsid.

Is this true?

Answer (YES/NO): NO